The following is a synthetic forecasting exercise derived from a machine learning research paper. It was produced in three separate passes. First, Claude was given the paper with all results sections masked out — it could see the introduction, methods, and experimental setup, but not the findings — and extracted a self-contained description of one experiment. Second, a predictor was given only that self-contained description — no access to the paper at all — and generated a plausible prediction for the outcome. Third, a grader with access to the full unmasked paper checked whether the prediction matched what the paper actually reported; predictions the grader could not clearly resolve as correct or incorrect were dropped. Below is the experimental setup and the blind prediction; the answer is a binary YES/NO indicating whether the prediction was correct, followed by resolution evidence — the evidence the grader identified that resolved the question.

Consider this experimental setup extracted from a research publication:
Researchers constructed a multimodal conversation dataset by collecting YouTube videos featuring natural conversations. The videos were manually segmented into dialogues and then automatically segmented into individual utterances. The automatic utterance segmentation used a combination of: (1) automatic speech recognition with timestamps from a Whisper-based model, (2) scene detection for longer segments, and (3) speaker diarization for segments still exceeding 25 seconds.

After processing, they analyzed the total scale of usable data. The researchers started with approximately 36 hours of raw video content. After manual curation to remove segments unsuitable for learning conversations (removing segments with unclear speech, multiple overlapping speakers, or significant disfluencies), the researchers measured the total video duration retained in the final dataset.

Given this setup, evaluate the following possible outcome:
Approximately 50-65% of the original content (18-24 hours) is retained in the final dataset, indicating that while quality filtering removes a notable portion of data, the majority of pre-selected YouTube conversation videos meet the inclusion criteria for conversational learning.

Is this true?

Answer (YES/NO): YES